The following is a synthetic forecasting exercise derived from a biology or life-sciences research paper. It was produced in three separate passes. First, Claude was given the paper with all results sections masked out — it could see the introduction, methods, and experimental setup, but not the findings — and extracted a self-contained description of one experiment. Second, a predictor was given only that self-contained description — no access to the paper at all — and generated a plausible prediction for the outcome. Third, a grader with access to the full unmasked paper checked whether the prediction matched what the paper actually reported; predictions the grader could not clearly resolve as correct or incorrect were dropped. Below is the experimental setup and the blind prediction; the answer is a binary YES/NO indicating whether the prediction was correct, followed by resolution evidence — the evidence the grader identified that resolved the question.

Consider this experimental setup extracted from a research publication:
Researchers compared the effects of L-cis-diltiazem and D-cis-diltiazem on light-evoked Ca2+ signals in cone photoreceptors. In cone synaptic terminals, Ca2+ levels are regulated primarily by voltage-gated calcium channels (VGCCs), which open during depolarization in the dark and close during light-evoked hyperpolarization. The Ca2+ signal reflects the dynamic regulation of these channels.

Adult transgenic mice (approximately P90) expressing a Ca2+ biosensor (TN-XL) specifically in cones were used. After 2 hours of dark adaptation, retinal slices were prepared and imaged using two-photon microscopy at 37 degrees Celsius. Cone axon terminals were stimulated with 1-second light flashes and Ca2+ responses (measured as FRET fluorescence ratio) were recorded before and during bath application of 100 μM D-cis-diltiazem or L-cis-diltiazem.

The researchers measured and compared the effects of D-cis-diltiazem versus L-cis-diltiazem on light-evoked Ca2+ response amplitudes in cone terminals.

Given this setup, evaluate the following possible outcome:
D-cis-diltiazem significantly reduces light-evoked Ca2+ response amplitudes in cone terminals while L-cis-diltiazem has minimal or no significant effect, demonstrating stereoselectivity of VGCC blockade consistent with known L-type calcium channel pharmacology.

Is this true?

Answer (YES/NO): NO